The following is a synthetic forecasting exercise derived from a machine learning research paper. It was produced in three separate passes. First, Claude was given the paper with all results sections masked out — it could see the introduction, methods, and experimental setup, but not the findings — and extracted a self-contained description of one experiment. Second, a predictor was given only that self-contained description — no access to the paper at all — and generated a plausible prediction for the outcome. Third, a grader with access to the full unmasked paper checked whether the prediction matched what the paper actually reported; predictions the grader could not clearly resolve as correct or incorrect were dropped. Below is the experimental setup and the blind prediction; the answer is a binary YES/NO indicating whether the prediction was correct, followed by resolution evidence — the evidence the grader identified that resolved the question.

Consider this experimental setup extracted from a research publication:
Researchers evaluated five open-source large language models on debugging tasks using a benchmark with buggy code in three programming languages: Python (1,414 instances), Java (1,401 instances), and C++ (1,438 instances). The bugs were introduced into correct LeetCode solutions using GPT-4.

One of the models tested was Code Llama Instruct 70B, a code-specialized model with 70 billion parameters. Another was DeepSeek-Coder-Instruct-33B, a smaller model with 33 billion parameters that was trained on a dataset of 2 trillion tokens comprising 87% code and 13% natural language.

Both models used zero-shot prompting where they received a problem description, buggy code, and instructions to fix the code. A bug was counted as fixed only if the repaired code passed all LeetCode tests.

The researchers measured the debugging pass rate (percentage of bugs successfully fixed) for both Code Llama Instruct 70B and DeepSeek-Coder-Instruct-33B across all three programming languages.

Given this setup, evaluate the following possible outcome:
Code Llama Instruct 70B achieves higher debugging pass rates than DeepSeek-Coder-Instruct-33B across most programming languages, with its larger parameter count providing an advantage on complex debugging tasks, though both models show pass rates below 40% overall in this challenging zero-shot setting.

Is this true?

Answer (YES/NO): NO